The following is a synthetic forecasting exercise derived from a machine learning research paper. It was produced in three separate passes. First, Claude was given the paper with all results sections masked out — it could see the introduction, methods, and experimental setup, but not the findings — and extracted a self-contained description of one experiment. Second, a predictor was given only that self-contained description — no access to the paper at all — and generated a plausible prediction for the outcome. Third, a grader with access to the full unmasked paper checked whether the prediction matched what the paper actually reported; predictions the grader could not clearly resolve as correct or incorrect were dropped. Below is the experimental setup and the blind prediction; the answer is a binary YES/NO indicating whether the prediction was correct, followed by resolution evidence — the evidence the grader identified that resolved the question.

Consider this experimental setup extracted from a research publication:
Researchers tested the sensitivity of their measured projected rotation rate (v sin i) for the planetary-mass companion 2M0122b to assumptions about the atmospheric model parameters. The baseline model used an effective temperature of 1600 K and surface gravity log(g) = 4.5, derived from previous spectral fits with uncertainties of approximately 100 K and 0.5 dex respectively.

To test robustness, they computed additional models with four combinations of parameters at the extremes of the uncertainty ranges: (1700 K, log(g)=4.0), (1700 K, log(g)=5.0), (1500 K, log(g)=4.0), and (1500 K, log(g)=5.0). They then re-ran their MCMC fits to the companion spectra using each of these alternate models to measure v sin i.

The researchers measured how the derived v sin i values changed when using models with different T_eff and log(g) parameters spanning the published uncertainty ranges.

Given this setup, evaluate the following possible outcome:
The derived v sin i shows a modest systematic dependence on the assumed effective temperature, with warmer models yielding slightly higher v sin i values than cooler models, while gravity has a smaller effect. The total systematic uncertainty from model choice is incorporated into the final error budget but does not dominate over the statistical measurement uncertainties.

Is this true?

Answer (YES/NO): NO